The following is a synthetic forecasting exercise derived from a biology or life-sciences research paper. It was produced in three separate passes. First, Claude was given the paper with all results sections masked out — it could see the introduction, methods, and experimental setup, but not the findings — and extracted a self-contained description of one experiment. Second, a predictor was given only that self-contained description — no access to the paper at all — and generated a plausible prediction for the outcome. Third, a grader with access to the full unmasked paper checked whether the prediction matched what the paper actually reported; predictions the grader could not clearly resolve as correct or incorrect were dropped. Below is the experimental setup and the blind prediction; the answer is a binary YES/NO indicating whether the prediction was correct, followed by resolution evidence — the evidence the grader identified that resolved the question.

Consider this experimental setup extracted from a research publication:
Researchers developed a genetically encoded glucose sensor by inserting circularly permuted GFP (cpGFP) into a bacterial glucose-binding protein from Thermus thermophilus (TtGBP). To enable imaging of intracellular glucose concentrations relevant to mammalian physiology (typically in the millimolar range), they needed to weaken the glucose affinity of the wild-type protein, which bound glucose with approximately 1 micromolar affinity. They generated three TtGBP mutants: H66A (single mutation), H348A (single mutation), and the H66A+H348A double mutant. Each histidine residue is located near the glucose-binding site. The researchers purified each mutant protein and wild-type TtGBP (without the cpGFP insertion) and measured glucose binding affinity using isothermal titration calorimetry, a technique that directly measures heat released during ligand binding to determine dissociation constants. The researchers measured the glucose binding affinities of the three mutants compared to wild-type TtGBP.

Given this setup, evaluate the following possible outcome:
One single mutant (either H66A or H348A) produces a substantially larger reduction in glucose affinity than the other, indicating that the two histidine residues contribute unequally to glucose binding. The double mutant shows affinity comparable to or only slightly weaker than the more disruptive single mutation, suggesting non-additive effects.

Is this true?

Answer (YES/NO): NO